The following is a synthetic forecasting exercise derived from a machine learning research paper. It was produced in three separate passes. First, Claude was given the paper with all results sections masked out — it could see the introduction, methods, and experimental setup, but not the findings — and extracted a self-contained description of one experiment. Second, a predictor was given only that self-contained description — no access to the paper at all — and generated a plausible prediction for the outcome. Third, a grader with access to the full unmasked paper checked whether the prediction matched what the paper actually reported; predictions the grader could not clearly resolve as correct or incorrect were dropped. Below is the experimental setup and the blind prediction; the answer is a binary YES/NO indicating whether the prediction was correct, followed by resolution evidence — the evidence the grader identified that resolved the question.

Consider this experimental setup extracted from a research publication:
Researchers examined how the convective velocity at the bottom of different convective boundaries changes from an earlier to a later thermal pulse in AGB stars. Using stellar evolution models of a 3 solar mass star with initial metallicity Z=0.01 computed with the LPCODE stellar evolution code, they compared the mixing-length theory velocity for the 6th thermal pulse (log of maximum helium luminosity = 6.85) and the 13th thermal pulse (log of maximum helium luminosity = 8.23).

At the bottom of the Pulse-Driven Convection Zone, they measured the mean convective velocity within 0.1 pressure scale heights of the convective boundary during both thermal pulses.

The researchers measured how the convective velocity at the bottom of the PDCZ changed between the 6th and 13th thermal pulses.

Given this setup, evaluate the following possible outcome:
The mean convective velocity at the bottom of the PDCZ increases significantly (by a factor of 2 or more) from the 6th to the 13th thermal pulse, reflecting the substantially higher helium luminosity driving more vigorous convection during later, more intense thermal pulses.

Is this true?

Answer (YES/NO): YES